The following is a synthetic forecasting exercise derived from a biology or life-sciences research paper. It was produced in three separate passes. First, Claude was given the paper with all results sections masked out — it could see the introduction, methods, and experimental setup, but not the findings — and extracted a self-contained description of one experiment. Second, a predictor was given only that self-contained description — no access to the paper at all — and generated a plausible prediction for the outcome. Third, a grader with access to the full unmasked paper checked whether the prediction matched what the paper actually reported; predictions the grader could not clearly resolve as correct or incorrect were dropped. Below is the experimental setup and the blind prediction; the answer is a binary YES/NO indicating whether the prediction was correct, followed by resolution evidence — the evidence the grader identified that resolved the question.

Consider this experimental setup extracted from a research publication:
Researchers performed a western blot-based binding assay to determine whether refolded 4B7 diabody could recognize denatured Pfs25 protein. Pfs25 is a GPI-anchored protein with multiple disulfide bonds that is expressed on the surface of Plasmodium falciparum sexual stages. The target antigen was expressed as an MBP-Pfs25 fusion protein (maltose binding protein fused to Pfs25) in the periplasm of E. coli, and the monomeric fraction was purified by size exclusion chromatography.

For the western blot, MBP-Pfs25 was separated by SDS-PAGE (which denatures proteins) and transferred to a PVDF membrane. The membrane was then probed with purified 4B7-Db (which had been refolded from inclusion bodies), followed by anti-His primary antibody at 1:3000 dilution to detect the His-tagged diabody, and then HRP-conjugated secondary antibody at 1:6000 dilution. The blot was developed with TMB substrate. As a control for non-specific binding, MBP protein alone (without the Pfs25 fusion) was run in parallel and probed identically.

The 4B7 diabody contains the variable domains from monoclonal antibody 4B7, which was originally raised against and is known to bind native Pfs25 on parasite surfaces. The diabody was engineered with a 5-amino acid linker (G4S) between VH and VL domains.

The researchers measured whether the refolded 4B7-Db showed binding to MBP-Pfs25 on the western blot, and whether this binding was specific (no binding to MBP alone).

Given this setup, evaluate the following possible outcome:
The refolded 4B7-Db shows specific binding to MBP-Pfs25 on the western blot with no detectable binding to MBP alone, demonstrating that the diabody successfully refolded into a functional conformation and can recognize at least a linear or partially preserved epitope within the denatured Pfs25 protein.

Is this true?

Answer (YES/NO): YES